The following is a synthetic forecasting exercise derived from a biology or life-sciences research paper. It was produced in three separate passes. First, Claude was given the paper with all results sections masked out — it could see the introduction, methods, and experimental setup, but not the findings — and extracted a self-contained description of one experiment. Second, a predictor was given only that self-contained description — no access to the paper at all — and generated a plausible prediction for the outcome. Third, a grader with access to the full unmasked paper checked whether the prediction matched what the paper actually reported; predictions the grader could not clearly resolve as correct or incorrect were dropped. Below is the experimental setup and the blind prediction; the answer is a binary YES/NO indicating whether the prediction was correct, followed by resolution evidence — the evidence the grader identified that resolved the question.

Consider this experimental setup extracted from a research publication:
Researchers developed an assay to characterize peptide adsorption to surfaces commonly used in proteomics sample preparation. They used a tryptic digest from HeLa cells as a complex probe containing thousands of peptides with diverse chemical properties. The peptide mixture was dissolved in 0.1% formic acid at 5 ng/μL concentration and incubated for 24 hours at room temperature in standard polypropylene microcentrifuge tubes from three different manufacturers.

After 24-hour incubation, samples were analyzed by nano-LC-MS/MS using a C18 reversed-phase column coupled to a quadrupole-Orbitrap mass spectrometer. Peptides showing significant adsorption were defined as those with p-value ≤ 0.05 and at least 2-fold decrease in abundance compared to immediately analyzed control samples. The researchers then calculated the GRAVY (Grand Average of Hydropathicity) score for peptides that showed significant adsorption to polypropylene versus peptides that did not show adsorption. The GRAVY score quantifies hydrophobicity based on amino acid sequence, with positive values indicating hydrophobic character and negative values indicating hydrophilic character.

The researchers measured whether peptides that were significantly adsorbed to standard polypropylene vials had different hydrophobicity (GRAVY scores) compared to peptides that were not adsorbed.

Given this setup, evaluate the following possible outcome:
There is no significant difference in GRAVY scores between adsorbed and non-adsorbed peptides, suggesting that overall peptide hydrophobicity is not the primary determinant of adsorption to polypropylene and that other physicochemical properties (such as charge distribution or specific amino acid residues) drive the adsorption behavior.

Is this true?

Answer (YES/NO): NO